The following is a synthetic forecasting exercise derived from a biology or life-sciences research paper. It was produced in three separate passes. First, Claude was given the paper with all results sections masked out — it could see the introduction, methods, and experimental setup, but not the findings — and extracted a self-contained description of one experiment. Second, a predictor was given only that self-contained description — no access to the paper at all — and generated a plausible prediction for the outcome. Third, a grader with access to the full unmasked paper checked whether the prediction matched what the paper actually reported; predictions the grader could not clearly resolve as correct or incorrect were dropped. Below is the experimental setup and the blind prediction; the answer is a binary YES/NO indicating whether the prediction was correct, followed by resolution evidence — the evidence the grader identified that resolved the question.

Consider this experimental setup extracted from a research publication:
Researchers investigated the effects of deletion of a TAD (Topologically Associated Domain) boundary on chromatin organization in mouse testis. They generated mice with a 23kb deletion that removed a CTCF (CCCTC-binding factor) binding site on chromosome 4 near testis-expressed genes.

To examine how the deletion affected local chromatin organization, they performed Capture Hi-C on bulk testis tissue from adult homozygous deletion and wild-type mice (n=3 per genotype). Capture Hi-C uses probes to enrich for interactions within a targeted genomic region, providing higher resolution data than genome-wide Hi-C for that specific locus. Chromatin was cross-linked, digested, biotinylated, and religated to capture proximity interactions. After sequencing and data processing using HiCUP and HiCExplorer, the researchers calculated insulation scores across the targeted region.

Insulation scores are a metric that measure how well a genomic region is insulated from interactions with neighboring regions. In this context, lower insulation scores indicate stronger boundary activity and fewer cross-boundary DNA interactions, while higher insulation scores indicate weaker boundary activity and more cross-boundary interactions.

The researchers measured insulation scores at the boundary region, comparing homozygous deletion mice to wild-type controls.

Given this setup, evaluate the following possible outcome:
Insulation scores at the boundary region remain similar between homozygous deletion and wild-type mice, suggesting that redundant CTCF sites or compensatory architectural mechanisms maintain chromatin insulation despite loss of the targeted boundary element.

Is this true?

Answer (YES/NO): YES